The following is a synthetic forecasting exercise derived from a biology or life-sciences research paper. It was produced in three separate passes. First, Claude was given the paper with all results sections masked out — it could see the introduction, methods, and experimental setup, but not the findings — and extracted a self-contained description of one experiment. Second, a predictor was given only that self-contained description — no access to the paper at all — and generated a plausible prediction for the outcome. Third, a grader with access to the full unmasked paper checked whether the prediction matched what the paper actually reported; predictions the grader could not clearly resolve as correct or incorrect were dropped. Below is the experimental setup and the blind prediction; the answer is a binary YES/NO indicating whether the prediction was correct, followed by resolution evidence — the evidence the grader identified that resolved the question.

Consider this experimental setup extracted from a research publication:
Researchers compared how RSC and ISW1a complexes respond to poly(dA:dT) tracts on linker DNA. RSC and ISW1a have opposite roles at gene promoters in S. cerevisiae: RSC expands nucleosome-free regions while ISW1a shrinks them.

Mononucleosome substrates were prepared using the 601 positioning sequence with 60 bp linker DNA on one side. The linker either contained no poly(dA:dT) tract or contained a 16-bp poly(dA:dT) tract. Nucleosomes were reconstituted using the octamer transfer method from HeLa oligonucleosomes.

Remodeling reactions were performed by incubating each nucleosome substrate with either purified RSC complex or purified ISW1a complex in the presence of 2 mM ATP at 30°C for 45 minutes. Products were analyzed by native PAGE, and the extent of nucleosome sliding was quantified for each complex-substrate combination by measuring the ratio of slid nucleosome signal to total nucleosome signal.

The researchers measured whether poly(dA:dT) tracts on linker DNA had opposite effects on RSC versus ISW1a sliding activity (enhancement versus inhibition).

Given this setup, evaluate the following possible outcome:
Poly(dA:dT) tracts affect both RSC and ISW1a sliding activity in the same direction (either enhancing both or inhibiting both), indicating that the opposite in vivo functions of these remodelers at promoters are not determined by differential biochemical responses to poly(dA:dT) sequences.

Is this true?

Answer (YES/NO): NO